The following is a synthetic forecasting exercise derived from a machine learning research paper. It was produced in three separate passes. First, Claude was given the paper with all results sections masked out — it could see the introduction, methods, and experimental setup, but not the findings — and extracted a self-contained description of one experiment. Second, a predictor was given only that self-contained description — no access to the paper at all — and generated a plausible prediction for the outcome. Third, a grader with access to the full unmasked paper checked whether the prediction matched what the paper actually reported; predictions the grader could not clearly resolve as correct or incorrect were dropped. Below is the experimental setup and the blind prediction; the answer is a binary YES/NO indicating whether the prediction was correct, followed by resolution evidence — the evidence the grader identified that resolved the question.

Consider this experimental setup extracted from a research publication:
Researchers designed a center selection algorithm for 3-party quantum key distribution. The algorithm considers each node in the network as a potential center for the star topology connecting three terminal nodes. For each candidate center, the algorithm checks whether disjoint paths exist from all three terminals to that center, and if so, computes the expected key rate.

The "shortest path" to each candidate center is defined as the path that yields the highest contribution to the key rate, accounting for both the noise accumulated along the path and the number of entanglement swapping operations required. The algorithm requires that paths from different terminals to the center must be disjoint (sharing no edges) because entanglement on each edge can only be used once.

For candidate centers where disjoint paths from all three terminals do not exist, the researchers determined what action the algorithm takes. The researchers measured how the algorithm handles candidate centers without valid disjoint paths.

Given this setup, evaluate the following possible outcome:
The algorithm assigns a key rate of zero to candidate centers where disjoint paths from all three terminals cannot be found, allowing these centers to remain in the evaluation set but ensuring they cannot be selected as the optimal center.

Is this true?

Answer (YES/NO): NO